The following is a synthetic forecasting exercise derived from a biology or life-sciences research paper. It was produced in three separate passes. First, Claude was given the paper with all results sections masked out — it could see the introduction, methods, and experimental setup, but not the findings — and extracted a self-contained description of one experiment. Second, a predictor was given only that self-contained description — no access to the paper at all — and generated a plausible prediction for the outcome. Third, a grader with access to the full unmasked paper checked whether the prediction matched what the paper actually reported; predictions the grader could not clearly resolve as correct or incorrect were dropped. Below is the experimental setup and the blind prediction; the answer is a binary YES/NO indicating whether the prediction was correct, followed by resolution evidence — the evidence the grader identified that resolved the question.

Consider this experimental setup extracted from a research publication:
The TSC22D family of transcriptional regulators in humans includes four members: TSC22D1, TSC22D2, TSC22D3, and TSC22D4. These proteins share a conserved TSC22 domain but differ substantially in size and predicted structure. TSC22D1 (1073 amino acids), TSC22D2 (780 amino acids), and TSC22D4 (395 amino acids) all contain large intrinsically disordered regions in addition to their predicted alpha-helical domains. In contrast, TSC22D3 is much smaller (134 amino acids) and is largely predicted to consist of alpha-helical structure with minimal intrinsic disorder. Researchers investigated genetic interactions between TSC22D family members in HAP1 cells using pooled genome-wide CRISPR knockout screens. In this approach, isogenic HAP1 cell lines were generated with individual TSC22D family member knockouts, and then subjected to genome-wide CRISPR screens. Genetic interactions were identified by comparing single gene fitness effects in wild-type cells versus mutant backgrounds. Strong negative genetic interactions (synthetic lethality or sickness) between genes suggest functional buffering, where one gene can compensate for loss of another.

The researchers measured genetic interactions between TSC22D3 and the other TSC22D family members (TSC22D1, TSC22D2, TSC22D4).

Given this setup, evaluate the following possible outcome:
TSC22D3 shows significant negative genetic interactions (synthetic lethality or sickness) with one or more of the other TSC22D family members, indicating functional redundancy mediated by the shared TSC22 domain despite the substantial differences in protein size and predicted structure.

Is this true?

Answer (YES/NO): NO